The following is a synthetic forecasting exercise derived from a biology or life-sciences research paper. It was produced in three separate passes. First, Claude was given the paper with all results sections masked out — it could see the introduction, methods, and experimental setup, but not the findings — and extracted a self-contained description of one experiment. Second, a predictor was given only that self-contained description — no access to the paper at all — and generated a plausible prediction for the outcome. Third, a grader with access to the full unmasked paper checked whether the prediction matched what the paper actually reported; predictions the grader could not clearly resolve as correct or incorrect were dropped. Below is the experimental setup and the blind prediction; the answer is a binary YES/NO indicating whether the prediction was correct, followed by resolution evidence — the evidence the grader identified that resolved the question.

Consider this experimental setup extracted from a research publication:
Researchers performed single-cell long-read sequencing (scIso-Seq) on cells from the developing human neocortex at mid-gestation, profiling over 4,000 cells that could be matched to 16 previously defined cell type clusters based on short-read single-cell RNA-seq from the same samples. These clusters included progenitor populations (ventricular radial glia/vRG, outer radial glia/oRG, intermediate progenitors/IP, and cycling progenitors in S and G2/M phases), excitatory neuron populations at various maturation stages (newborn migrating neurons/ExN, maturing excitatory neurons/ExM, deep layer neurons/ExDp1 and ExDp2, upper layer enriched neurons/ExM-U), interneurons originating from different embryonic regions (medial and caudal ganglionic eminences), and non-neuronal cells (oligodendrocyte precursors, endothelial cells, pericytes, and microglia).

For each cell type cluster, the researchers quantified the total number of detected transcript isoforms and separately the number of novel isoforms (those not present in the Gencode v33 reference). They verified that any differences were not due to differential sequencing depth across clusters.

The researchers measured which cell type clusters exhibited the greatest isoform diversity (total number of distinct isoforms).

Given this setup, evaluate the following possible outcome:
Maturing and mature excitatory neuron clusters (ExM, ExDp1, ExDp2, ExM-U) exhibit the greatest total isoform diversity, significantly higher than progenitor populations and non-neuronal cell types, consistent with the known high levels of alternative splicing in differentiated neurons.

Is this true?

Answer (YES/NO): NO